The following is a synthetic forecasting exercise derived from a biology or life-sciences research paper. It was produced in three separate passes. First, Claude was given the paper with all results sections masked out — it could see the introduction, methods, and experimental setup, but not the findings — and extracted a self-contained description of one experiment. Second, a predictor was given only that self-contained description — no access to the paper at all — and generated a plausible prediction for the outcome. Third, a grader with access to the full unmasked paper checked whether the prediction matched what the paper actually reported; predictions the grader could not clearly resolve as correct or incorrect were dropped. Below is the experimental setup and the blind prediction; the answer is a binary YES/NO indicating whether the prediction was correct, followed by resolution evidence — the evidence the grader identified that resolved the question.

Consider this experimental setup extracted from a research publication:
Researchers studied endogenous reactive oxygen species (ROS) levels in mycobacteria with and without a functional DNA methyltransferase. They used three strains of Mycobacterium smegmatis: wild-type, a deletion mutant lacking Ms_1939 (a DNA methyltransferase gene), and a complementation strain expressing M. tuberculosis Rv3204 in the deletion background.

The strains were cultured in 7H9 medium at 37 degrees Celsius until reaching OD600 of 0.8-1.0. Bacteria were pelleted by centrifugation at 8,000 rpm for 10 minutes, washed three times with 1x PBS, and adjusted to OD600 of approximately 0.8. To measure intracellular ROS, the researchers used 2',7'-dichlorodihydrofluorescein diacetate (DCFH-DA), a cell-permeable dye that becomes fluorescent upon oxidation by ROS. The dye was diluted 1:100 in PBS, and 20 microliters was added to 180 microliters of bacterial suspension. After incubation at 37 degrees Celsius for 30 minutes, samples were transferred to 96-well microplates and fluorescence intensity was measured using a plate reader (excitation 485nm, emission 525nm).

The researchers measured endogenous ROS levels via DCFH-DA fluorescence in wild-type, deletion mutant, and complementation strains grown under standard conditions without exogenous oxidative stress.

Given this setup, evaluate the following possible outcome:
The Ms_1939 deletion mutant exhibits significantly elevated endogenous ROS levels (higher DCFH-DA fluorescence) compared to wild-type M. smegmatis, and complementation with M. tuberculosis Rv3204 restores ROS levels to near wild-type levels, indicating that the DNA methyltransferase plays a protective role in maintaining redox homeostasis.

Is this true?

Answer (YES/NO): YES